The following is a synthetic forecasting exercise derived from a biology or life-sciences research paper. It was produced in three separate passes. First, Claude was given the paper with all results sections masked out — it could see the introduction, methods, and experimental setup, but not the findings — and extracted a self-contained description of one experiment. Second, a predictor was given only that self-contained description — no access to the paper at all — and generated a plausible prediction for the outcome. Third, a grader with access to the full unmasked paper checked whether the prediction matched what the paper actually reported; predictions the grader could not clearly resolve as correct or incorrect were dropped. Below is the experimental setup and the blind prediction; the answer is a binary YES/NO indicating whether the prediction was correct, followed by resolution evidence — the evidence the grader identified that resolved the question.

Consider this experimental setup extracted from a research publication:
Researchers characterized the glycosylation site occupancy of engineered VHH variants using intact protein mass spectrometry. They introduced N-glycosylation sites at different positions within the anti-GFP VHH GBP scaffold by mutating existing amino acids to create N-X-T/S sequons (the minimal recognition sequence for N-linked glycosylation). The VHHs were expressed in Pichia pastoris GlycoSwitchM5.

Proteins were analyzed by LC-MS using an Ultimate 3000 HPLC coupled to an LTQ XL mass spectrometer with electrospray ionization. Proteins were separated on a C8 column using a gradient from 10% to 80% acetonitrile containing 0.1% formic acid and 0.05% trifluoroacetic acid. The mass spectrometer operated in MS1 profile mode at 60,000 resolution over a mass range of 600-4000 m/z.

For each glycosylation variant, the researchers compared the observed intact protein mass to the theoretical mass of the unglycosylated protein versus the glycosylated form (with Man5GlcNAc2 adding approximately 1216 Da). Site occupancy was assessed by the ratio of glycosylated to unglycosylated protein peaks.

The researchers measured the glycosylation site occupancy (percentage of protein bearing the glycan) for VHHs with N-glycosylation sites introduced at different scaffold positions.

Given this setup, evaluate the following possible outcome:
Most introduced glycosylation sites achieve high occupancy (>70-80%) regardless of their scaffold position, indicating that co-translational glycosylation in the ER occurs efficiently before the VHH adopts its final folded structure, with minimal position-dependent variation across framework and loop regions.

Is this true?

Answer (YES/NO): NO